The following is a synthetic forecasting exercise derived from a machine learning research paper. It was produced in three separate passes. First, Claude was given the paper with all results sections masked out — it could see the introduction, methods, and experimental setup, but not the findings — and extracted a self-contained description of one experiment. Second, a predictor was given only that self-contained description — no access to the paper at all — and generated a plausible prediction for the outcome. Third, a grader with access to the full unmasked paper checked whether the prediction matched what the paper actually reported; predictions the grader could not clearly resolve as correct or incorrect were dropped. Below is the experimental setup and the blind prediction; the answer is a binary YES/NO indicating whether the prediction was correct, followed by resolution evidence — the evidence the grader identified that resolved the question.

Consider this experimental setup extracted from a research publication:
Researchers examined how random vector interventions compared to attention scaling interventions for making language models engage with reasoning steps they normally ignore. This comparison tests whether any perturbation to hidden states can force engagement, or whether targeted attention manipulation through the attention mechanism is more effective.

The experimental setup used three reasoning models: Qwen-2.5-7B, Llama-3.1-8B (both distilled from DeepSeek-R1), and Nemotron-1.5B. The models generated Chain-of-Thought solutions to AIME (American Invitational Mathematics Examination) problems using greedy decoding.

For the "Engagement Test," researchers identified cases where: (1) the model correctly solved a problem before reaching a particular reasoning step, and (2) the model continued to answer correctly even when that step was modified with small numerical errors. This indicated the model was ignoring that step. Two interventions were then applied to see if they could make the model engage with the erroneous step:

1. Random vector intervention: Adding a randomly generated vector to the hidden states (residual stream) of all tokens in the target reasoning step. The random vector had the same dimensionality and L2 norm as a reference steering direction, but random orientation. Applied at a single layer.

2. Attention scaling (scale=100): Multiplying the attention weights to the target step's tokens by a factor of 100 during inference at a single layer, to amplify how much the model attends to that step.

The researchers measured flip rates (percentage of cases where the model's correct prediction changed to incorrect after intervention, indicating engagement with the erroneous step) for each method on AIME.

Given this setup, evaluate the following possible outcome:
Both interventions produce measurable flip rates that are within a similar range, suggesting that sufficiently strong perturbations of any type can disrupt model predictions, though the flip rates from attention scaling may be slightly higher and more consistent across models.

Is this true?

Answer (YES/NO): NO